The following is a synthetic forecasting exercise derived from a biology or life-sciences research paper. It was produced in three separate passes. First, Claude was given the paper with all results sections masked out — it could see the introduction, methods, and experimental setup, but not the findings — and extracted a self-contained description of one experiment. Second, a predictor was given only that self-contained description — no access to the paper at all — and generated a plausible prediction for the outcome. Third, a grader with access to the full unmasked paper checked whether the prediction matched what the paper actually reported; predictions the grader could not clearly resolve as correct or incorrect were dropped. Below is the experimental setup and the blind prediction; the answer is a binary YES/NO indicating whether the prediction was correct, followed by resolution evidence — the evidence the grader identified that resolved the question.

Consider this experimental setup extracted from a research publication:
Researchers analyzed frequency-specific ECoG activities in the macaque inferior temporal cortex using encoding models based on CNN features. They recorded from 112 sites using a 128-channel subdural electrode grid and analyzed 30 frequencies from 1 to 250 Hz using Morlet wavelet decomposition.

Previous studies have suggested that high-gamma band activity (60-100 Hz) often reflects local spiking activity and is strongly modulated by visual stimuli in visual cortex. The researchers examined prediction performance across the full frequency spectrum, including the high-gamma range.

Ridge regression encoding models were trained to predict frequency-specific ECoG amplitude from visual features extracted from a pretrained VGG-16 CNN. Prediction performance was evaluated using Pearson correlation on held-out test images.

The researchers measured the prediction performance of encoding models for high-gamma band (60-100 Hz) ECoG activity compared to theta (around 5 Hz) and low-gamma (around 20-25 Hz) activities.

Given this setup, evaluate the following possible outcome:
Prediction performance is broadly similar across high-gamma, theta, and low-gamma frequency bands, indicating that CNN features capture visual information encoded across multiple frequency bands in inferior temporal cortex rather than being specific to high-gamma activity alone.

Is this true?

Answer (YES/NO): NO